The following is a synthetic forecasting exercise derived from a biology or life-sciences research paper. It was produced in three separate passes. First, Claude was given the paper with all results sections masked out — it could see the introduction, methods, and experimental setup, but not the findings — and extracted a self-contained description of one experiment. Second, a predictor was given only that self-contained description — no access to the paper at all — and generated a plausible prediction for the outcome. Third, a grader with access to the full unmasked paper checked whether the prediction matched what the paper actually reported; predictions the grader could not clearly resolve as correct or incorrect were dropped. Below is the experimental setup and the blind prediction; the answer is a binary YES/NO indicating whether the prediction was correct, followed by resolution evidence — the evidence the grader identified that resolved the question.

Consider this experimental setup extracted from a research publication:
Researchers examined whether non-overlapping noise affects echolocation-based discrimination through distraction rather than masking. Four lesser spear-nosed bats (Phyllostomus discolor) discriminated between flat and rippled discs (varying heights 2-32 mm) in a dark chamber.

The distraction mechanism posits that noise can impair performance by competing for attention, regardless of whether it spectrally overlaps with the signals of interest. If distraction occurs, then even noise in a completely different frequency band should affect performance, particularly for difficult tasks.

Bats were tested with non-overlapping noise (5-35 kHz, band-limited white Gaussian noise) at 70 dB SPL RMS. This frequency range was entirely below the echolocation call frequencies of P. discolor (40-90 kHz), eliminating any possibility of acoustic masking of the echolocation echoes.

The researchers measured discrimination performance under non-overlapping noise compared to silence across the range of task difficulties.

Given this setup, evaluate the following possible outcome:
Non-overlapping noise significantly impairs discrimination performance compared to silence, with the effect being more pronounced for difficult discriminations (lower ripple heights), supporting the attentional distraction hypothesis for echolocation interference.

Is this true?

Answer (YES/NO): NO